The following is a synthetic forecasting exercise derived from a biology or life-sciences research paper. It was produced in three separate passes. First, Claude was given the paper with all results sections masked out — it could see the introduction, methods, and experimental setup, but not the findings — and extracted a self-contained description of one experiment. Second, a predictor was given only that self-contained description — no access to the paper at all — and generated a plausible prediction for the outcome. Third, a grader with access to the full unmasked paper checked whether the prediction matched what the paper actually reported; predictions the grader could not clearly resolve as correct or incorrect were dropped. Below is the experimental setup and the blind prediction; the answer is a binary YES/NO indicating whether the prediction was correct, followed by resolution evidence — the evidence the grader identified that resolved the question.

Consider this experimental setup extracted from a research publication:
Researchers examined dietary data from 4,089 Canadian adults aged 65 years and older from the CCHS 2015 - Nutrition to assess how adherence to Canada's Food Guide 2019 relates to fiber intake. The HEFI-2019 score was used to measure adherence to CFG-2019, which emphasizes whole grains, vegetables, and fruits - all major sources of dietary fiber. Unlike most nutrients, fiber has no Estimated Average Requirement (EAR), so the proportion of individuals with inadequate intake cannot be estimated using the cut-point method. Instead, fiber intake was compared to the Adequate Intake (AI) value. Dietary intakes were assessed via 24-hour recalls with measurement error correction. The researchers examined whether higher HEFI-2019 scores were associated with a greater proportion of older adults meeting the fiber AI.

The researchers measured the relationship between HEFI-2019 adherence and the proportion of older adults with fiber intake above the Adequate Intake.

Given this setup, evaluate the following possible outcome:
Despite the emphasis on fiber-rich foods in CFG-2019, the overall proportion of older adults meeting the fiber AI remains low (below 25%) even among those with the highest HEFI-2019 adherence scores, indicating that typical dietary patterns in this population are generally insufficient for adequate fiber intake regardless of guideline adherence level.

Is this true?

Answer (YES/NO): YES